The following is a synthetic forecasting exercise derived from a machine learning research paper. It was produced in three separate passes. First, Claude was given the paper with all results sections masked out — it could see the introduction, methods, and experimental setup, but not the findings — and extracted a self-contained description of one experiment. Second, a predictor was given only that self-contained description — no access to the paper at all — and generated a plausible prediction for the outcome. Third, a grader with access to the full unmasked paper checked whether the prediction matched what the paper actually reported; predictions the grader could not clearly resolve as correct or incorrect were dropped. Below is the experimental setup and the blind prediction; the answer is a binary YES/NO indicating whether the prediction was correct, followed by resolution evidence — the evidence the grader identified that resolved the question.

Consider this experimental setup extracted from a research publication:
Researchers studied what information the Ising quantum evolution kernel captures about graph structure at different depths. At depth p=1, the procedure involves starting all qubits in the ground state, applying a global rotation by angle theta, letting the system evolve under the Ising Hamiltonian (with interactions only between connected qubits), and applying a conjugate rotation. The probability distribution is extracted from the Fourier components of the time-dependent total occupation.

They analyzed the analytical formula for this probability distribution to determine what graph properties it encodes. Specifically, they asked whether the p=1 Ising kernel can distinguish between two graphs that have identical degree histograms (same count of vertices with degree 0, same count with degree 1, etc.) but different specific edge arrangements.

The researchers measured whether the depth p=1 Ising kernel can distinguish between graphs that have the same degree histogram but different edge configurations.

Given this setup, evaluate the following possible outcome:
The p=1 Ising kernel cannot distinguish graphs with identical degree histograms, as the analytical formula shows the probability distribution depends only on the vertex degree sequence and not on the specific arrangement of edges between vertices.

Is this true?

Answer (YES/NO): YES